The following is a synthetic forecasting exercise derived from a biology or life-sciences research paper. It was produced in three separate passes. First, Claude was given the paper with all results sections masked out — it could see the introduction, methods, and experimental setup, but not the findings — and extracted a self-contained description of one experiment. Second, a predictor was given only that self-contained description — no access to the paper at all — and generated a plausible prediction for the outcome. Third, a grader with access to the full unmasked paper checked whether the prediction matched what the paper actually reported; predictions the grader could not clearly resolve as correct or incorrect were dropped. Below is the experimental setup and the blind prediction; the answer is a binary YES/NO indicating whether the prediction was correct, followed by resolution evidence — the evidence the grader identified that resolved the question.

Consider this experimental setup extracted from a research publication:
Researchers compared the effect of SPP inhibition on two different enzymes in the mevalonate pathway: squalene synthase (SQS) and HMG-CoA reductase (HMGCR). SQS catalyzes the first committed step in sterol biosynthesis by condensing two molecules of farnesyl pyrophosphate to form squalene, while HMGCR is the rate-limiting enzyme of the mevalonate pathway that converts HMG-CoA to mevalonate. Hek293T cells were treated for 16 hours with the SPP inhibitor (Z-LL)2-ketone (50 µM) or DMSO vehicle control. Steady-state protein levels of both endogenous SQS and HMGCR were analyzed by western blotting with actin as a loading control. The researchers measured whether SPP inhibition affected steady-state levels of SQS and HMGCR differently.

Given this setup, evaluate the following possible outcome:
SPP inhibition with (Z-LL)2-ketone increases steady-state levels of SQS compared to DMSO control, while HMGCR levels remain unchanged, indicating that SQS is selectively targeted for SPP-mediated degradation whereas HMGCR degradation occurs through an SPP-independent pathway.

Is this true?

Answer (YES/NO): YES